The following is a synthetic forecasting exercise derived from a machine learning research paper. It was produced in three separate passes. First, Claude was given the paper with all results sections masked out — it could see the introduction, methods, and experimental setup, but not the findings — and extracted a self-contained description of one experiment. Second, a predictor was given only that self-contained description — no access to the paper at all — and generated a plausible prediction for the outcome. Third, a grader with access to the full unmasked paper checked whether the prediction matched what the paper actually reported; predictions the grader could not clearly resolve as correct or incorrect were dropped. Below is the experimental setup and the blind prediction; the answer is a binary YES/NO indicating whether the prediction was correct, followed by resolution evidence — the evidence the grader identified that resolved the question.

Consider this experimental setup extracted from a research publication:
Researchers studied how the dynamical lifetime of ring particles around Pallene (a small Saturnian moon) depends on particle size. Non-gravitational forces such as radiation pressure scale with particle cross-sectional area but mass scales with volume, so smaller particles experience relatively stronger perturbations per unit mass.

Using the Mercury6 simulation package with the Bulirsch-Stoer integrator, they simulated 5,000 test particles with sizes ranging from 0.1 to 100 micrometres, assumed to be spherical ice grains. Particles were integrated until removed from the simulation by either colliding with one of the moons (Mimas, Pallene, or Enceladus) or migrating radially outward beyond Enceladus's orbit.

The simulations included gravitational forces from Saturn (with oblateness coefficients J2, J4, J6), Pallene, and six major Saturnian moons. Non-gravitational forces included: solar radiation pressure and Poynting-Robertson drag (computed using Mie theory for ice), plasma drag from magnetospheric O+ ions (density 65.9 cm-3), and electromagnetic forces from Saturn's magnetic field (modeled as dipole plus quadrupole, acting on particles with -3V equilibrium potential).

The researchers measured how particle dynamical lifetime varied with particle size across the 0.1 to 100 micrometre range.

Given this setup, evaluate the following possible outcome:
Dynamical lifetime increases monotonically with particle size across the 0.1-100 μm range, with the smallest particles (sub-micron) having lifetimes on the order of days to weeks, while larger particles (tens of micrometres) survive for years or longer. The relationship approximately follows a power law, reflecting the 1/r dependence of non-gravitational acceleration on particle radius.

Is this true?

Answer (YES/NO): NO